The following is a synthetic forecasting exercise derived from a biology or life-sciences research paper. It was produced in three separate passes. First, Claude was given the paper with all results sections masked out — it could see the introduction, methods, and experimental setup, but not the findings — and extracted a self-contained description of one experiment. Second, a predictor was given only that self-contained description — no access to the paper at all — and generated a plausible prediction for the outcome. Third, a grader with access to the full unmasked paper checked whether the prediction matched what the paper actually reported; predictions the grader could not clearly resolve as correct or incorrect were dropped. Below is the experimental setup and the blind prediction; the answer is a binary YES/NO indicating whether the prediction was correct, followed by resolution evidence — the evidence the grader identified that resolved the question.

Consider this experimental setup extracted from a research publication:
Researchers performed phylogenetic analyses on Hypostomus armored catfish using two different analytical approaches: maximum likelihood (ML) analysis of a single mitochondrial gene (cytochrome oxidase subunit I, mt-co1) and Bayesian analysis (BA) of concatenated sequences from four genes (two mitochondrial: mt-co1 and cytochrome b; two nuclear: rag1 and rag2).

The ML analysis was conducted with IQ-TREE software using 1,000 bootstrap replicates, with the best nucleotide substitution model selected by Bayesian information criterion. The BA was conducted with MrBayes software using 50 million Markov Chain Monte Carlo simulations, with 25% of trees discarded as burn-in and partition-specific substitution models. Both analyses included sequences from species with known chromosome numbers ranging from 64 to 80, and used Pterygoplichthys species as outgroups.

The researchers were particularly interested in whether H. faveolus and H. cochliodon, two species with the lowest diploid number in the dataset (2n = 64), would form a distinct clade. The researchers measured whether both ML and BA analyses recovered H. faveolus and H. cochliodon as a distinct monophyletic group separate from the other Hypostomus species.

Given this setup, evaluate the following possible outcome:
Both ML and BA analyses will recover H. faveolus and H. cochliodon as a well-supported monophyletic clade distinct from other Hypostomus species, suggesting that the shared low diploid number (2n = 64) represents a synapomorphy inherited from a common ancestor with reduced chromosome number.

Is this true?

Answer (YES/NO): NO